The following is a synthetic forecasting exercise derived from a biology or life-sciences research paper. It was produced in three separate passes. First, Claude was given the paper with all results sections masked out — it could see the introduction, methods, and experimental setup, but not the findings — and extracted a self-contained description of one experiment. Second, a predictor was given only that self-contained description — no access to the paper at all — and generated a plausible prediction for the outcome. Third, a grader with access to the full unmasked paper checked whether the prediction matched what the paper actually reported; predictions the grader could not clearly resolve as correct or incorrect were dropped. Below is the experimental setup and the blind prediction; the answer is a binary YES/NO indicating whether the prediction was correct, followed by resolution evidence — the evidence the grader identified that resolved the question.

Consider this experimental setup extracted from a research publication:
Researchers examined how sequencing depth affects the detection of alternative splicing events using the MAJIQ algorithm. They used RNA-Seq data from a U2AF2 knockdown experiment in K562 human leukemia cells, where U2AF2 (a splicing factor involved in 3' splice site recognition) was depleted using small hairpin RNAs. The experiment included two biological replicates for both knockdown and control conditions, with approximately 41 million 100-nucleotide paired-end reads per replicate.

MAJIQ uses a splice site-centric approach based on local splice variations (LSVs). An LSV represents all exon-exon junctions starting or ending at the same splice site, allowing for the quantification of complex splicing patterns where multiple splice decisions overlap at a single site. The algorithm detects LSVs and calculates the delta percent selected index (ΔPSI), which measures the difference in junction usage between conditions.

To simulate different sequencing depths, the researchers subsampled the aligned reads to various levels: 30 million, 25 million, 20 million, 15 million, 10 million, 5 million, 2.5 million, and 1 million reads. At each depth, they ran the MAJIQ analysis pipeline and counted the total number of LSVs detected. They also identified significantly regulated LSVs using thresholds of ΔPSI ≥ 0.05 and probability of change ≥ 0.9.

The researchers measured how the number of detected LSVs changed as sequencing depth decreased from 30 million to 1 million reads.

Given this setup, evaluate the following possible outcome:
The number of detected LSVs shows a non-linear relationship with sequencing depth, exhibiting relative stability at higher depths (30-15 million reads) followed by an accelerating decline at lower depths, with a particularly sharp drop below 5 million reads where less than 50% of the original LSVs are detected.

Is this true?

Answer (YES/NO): NO